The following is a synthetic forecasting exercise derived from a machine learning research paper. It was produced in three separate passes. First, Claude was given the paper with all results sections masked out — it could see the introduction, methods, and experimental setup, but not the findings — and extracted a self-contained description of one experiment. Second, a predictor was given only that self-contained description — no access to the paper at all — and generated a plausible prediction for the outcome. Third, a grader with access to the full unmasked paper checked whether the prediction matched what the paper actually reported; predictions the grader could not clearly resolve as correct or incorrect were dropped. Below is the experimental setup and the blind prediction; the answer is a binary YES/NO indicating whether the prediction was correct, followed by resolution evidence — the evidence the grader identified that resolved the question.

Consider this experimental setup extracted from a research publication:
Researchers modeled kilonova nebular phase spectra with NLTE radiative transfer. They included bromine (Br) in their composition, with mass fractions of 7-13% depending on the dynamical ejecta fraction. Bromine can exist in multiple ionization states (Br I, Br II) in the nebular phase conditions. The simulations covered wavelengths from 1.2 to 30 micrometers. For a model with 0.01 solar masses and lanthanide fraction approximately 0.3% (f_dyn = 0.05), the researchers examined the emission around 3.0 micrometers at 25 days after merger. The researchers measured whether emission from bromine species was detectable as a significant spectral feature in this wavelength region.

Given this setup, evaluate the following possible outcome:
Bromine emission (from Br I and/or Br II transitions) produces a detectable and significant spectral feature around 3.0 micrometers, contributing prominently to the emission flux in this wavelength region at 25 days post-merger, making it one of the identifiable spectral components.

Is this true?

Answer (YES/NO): YES